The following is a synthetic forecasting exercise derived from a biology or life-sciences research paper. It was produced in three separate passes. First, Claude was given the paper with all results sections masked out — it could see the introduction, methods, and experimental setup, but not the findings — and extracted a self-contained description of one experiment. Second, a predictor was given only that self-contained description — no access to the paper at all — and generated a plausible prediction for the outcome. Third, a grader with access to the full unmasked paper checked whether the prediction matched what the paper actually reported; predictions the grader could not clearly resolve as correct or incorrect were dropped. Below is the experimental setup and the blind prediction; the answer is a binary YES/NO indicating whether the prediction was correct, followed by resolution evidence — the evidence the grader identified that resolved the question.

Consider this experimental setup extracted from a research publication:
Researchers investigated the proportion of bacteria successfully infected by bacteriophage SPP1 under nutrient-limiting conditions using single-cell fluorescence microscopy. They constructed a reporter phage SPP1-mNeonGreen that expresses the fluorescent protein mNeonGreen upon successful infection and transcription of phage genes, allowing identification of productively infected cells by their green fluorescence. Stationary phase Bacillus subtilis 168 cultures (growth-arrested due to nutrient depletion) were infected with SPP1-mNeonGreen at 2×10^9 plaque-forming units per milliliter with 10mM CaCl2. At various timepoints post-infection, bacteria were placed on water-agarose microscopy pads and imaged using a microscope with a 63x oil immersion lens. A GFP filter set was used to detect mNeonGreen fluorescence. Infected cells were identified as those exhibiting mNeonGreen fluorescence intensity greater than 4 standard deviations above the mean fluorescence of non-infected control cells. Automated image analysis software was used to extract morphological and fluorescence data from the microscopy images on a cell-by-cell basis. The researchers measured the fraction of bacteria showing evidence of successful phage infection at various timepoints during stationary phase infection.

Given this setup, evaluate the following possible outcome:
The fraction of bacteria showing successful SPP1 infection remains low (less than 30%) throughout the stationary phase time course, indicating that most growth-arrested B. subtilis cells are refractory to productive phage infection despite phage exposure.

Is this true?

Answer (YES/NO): NO